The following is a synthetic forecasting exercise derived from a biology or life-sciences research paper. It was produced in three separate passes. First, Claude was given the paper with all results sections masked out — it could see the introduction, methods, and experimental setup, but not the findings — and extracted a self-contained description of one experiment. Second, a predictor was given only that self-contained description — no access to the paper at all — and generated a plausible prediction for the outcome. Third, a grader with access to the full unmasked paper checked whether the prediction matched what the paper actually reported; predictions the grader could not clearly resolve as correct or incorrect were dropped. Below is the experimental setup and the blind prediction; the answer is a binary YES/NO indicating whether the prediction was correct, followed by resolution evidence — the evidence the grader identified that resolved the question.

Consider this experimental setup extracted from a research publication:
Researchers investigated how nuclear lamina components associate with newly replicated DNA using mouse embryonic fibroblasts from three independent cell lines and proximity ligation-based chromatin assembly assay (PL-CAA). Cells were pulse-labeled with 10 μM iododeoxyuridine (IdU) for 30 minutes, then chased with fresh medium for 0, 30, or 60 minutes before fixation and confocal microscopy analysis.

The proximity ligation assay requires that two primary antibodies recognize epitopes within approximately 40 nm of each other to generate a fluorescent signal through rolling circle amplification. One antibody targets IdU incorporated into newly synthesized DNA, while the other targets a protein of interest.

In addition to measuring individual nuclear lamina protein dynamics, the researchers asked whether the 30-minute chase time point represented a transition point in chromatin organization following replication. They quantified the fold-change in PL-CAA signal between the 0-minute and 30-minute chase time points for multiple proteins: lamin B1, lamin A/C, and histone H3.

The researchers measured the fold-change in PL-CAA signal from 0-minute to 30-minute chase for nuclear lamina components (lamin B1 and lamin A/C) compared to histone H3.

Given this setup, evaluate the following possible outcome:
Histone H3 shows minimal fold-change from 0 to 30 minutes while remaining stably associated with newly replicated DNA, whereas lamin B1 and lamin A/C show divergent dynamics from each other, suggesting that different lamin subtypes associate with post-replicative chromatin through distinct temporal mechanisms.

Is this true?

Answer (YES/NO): NO